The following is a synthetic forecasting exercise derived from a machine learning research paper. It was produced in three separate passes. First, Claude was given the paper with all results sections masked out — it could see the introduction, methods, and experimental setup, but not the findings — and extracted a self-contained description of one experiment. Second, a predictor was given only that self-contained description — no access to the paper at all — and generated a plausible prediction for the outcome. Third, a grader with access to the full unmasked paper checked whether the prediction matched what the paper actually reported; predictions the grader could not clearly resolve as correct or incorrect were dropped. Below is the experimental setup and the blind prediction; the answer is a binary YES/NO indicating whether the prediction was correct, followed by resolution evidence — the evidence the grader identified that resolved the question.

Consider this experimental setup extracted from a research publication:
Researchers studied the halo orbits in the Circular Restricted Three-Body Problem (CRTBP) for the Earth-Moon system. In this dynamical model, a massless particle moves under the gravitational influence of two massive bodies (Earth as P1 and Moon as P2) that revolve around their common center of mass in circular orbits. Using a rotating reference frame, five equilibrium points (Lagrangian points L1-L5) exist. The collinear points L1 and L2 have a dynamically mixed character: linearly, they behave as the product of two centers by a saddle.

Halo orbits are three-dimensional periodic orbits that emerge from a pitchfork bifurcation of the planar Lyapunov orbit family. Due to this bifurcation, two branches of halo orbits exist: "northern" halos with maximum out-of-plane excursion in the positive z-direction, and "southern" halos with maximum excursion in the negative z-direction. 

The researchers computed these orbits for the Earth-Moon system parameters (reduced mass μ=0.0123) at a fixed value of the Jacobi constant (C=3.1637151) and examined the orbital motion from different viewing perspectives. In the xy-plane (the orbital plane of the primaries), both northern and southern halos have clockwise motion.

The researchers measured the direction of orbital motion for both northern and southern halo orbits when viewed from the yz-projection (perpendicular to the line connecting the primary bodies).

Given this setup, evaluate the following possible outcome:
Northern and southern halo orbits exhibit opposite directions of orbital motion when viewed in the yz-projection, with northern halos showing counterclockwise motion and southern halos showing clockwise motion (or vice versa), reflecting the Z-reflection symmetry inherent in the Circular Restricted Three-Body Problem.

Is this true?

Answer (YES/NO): YES